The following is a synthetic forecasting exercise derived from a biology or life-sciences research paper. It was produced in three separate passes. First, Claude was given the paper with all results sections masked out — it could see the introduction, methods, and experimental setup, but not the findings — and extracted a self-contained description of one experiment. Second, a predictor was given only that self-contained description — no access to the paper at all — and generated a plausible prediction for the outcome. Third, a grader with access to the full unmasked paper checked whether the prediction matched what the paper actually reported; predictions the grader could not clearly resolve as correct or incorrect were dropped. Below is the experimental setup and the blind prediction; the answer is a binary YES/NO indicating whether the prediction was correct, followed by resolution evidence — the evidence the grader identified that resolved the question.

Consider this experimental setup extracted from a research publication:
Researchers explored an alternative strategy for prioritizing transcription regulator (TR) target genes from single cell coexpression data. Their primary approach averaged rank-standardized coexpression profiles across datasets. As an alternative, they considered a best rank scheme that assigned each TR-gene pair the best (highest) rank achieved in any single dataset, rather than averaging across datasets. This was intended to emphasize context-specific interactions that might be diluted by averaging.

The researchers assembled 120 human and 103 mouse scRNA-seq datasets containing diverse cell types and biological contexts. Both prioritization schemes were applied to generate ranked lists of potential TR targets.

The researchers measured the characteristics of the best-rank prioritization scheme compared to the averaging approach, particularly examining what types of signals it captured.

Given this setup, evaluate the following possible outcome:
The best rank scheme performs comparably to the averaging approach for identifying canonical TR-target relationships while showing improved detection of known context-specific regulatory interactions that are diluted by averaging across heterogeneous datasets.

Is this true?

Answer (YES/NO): NO